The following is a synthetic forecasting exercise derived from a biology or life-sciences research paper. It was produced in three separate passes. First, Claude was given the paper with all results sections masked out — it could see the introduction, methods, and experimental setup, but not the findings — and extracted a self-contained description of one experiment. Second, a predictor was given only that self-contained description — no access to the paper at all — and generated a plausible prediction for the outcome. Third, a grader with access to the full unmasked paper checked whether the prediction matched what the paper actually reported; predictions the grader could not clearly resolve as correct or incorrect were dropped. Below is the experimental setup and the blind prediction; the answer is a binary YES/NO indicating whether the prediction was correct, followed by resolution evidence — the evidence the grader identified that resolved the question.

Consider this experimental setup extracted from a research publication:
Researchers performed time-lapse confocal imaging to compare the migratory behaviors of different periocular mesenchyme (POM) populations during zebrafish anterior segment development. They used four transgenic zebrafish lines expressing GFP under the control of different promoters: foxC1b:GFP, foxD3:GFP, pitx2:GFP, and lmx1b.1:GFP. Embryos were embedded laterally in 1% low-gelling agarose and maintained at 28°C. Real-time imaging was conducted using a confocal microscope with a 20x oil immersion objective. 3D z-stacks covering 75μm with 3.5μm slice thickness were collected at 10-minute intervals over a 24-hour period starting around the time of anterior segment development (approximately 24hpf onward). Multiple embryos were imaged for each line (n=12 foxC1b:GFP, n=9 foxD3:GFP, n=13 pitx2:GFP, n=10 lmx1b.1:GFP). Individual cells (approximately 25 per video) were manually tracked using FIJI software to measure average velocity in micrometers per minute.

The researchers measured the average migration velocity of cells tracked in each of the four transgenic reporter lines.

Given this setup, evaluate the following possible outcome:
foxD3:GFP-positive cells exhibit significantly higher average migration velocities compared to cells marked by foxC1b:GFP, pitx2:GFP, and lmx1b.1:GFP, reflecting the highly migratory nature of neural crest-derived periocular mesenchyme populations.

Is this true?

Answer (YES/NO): NO